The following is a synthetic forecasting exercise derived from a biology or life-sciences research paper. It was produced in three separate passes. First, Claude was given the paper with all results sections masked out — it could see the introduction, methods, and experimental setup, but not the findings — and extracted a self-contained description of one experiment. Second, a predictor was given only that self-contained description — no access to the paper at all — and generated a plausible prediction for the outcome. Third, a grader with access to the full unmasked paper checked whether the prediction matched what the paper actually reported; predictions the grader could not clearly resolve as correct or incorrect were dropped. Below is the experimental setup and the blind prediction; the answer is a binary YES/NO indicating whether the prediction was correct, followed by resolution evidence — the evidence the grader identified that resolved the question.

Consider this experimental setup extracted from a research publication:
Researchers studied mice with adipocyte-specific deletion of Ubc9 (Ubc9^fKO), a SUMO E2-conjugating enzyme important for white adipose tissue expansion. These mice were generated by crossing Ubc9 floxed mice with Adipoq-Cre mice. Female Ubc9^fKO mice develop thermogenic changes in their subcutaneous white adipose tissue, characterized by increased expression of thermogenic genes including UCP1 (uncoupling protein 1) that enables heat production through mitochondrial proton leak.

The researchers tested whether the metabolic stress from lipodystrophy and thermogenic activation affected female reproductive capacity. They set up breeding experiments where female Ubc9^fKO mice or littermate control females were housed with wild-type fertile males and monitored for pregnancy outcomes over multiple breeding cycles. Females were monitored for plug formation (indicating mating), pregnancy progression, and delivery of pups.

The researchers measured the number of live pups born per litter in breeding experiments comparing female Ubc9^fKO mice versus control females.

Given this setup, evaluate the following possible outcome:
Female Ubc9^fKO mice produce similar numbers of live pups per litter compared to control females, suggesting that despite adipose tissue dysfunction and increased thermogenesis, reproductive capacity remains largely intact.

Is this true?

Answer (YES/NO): NO